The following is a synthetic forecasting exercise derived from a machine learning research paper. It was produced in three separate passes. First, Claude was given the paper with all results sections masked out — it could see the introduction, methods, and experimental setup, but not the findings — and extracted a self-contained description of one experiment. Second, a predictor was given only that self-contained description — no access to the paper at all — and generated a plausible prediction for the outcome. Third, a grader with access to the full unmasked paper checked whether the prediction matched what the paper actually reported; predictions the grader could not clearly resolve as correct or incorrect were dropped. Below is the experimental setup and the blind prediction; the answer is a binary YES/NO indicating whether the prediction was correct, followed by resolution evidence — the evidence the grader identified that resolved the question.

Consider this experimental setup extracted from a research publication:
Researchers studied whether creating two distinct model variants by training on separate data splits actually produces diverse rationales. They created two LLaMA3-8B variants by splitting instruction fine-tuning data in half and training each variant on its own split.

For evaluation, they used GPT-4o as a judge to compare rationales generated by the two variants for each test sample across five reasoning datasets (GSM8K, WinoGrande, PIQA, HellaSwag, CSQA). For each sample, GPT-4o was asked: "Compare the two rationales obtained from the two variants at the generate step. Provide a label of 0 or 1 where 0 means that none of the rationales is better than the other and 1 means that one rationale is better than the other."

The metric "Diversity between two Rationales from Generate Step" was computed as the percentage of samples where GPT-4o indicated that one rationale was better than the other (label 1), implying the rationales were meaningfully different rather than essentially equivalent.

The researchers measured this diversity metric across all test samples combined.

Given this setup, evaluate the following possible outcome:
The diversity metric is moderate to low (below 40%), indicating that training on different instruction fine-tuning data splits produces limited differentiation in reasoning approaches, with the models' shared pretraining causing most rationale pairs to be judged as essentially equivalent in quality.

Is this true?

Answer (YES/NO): NO